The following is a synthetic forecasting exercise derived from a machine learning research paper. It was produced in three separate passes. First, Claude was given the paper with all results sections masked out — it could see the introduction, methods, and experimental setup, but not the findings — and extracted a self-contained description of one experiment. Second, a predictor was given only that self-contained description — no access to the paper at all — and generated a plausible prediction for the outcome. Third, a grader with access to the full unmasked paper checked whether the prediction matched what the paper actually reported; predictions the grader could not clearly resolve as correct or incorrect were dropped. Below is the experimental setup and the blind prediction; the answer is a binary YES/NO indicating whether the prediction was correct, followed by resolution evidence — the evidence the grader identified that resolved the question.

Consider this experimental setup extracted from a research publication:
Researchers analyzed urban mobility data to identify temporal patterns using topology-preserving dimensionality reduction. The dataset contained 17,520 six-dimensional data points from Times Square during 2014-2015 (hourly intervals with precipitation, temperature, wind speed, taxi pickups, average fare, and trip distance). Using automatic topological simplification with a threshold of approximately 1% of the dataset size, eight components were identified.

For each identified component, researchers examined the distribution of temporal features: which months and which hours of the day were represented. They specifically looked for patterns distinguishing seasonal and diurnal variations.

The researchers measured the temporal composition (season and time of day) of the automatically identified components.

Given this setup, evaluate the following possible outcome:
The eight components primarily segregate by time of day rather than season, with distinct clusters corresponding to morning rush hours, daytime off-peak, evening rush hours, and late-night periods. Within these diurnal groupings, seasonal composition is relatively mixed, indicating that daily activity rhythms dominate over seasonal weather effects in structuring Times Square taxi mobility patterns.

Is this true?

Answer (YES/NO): NO